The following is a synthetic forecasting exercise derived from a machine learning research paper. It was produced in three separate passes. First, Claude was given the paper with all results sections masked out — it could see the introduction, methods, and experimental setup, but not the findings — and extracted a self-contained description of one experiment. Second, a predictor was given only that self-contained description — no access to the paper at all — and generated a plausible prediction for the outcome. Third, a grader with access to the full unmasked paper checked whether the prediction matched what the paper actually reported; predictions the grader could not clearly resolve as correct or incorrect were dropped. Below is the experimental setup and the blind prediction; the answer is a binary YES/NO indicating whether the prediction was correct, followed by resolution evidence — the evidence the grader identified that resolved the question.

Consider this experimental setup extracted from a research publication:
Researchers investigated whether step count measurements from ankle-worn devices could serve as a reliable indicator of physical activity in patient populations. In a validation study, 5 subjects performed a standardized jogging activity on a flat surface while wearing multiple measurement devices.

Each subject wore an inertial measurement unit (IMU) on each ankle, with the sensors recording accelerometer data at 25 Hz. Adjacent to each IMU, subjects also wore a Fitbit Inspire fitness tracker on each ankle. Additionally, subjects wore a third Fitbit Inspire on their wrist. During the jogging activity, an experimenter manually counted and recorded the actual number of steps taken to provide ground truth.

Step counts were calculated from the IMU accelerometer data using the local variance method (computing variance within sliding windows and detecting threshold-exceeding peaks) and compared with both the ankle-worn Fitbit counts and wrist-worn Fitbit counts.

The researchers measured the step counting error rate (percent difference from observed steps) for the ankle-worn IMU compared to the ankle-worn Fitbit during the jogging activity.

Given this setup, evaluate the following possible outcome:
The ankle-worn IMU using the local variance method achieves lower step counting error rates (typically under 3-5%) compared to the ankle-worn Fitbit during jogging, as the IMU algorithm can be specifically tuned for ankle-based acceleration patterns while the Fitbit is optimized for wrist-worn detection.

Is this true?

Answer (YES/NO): NO